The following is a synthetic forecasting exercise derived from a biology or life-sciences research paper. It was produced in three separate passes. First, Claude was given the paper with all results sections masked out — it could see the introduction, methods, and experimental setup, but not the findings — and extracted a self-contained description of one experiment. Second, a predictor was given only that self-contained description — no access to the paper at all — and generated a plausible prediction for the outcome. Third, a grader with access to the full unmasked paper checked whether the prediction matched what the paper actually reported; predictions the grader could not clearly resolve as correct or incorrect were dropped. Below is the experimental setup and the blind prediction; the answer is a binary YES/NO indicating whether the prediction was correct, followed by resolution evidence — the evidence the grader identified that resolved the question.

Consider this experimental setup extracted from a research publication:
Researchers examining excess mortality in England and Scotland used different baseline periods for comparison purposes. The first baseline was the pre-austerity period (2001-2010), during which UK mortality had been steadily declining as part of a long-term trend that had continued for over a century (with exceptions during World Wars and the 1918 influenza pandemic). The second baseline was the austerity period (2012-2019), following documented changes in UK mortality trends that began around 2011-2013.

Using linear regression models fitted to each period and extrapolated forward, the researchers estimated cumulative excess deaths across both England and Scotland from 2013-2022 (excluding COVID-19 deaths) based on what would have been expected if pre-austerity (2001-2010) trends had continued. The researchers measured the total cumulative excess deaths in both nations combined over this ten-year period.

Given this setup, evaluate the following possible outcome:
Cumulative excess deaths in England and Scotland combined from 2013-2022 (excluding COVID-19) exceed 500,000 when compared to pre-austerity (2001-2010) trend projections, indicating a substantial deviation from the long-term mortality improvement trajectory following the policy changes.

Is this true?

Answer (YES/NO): YES